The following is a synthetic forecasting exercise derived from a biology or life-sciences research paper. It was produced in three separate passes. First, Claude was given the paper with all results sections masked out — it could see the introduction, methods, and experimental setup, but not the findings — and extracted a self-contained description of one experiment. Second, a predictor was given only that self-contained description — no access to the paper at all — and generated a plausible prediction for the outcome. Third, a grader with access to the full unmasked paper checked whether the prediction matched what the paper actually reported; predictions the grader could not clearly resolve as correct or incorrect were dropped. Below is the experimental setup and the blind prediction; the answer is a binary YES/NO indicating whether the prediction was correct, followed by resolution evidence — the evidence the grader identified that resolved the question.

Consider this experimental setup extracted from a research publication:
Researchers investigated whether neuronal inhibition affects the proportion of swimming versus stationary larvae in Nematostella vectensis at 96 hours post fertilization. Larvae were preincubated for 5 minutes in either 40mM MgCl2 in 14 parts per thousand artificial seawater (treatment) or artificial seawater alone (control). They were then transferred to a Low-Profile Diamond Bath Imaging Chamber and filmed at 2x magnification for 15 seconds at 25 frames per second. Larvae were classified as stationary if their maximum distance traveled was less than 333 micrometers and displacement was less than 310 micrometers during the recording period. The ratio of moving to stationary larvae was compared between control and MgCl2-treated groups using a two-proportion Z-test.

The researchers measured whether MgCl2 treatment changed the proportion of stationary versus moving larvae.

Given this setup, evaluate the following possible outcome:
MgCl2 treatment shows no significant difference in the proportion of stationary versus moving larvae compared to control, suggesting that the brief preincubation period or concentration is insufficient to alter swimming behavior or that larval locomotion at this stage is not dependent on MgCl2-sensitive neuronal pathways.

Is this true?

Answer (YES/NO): NO